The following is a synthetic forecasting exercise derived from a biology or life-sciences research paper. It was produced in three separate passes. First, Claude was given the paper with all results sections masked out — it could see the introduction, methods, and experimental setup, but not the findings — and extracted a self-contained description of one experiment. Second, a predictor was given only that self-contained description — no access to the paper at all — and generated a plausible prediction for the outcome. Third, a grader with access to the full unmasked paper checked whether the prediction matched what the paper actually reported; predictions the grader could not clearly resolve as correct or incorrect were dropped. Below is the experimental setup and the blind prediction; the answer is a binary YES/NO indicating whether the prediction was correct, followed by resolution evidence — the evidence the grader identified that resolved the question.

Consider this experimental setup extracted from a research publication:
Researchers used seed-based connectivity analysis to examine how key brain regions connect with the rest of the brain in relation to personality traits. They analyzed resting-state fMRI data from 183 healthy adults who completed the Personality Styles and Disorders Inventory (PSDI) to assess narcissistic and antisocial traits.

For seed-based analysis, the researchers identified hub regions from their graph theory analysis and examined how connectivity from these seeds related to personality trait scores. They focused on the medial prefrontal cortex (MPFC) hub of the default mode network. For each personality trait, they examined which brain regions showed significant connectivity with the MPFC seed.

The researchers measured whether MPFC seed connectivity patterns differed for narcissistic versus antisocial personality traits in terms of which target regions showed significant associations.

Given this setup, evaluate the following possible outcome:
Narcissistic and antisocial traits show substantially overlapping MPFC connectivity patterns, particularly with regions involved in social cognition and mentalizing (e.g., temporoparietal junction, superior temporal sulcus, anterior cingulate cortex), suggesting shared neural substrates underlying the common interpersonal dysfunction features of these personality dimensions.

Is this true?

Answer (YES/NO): NO